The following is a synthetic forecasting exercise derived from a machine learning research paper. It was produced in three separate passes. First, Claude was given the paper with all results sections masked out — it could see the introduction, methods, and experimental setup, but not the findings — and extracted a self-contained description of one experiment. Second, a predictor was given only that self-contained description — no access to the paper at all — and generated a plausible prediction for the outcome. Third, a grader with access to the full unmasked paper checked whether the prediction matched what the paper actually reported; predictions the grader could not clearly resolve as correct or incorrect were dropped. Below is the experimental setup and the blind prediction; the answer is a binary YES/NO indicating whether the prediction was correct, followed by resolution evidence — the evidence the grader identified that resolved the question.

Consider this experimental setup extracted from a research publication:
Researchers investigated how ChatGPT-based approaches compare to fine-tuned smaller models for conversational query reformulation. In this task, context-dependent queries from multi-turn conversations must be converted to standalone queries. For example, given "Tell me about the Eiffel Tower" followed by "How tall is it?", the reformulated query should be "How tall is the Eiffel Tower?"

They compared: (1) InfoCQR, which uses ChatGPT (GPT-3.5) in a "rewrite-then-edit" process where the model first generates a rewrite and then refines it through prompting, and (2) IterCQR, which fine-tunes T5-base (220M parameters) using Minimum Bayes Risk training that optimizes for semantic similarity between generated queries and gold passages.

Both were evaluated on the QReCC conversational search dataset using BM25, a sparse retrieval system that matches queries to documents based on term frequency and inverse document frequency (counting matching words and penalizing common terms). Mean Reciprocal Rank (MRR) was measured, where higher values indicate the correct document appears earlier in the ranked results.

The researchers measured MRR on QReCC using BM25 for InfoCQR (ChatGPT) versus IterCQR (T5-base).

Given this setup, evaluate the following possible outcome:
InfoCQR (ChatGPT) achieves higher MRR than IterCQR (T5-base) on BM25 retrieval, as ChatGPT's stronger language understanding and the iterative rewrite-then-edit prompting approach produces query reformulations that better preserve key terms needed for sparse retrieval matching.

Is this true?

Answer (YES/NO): YES